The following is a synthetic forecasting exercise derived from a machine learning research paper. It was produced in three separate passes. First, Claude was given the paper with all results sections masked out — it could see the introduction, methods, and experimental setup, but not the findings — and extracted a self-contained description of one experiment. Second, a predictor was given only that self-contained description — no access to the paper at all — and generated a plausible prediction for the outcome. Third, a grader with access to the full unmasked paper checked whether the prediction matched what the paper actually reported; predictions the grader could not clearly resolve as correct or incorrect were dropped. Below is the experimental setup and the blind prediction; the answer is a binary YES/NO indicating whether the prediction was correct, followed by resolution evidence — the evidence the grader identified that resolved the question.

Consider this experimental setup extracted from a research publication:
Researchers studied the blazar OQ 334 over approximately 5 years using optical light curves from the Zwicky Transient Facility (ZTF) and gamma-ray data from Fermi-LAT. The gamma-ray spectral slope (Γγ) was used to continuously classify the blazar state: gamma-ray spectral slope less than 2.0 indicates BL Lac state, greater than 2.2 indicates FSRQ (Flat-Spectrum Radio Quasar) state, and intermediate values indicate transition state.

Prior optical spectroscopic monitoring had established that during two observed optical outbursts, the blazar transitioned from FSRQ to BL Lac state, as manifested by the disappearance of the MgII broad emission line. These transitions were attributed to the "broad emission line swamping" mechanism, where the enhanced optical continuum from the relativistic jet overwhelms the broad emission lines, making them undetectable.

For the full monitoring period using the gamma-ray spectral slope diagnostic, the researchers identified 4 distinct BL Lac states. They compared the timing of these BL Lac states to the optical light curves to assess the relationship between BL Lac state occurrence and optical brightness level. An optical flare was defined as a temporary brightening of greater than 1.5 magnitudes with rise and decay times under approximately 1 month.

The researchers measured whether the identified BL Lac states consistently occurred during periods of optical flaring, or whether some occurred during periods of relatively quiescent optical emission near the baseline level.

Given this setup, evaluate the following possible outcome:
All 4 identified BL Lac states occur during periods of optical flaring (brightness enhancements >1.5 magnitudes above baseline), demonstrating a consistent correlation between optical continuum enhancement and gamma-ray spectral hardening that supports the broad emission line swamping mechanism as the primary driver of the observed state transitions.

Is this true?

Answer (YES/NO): YES